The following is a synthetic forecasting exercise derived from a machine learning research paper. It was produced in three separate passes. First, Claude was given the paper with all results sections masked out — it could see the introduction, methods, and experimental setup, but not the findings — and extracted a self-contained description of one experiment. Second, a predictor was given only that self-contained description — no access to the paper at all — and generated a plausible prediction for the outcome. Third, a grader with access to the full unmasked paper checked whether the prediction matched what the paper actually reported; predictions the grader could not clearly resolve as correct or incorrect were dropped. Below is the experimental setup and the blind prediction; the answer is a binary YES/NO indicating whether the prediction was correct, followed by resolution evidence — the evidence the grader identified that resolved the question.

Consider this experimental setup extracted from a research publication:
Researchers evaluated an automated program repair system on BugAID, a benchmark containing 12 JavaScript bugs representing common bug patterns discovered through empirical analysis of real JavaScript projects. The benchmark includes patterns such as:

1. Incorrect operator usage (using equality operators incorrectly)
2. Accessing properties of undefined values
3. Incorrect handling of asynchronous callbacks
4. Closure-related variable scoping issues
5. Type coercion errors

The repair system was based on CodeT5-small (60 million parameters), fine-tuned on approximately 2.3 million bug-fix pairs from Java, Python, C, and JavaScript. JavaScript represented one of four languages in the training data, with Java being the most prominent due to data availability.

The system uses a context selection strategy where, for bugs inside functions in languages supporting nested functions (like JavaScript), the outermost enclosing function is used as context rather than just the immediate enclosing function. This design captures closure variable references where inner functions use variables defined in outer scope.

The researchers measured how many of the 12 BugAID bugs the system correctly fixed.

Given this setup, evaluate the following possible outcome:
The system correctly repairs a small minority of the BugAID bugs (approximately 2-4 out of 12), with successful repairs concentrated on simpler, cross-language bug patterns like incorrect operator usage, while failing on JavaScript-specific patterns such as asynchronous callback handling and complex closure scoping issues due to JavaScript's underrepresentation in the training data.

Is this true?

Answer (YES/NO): NO